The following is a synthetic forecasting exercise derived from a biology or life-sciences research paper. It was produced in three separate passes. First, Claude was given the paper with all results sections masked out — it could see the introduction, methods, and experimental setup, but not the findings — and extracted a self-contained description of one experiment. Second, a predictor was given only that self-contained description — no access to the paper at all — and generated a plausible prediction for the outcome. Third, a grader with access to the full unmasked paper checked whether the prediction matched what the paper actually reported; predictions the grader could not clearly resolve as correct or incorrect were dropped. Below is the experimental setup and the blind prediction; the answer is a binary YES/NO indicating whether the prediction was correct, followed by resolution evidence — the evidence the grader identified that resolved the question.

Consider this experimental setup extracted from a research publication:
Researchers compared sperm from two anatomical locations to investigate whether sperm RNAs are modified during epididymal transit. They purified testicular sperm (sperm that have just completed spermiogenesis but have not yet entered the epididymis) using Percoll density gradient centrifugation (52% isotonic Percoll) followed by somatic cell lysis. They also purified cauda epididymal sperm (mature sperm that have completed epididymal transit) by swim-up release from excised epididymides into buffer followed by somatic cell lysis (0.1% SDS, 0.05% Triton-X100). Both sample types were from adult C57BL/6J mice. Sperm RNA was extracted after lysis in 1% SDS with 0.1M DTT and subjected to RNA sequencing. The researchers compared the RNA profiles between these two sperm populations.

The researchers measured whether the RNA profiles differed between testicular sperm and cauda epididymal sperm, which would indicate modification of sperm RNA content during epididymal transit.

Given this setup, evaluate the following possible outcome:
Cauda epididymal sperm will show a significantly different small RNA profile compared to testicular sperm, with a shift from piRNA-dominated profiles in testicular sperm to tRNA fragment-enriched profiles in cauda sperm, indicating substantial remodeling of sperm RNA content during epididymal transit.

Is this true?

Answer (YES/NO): NO